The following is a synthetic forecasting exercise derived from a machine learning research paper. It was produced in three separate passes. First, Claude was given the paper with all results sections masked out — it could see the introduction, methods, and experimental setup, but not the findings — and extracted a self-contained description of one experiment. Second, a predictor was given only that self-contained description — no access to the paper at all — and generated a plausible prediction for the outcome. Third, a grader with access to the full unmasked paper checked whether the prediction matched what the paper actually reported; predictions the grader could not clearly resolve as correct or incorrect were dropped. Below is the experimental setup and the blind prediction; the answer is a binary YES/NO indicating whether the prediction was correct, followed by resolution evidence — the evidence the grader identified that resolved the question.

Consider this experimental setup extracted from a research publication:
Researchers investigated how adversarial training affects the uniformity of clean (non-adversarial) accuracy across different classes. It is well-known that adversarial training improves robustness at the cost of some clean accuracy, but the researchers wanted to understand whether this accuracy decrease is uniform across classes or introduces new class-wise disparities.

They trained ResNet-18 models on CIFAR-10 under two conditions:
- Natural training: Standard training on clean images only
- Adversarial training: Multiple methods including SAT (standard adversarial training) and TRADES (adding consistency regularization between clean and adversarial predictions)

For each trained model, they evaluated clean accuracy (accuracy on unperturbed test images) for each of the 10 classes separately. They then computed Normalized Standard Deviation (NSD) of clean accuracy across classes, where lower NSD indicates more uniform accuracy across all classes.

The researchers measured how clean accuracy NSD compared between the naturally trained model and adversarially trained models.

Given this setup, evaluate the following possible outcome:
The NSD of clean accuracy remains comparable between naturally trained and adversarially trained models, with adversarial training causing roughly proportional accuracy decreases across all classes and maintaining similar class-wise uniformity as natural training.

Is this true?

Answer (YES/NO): NO